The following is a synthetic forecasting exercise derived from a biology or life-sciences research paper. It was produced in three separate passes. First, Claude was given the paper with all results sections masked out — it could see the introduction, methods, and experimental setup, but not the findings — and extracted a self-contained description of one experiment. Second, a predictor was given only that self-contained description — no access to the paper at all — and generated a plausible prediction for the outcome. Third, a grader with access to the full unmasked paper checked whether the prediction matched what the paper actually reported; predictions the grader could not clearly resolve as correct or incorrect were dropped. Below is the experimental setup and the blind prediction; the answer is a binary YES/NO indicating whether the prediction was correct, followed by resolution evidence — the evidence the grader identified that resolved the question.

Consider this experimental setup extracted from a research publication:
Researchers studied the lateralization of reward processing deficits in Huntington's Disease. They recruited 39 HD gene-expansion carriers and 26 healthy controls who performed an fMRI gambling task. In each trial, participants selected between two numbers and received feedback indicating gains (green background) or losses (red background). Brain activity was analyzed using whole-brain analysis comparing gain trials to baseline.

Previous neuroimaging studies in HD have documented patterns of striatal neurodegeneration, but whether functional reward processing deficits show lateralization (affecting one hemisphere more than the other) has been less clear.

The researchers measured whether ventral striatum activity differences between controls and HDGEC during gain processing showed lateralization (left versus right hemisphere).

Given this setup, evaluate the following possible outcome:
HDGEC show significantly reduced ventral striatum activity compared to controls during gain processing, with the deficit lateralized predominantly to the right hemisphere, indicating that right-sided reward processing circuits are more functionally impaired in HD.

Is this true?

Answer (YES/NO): NO